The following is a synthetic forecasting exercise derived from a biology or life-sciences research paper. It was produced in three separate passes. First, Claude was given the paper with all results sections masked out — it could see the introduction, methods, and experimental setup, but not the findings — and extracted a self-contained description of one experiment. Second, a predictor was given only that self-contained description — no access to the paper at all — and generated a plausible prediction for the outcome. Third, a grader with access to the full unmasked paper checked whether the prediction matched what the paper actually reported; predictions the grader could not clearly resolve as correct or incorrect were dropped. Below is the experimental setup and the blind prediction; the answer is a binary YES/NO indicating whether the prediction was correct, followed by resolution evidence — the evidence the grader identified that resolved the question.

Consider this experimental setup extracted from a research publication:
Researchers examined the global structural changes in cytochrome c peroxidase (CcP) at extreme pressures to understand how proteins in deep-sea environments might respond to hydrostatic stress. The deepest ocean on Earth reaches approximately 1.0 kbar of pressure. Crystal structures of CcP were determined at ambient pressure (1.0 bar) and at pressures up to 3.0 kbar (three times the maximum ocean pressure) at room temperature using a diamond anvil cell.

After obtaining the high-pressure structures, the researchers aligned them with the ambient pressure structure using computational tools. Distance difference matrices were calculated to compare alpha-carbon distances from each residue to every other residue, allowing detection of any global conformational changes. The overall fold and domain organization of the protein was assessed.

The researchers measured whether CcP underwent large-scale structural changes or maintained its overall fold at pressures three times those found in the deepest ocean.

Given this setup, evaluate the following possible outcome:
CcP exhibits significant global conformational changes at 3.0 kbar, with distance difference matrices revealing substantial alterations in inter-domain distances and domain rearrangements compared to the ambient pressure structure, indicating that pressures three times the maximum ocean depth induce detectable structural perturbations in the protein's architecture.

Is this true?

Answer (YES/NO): NO